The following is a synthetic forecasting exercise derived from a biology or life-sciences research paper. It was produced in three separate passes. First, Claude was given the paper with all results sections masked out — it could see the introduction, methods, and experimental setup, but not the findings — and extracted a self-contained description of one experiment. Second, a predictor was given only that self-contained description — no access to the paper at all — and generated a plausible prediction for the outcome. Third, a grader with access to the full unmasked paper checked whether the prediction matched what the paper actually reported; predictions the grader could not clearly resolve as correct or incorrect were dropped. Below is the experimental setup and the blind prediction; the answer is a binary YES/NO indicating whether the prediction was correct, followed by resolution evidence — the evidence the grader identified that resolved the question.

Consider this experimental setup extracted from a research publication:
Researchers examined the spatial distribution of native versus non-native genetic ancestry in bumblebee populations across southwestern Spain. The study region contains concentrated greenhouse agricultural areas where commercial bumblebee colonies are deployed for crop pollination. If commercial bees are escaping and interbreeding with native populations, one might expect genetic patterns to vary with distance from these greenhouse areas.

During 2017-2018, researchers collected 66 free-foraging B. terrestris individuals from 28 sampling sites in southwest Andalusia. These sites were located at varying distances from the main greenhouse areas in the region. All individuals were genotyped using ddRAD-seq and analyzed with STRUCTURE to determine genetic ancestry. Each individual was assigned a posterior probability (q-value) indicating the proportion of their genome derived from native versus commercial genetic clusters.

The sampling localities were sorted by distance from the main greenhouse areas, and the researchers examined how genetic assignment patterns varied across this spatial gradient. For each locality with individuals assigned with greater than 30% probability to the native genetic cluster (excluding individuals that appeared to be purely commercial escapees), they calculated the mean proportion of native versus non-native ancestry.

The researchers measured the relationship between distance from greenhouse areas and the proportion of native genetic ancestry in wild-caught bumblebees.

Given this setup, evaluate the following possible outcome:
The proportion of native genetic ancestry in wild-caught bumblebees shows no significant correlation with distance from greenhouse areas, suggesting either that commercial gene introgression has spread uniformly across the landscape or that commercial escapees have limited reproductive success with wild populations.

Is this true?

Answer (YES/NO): NO